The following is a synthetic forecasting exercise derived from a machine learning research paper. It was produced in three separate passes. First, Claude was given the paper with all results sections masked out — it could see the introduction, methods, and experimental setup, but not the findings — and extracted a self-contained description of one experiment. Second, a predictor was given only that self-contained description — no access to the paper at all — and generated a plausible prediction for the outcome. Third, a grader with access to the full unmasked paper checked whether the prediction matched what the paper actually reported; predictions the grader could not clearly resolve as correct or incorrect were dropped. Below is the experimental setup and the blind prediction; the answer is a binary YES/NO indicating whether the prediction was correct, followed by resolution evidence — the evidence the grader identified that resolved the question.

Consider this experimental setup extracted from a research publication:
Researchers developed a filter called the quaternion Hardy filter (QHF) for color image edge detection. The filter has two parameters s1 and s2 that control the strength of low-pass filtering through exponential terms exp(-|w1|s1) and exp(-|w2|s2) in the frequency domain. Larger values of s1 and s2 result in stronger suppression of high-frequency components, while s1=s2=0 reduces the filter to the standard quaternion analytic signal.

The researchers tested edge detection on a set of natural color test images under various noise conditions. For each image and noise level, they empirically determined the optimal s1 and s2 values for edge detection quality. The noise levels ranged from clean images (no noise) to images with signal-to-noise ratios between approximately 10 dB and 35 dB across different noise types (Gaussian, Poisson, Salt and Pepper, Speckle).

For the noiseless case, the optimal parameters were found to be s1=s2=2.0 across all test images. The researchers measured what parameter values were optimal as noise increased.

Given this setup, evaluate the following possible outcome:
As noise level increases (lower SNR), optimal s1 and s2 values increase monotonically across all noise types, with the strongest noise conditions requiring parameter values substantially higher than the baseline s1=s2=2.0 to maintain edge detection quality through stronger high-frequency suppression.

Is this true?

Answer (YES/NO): NO